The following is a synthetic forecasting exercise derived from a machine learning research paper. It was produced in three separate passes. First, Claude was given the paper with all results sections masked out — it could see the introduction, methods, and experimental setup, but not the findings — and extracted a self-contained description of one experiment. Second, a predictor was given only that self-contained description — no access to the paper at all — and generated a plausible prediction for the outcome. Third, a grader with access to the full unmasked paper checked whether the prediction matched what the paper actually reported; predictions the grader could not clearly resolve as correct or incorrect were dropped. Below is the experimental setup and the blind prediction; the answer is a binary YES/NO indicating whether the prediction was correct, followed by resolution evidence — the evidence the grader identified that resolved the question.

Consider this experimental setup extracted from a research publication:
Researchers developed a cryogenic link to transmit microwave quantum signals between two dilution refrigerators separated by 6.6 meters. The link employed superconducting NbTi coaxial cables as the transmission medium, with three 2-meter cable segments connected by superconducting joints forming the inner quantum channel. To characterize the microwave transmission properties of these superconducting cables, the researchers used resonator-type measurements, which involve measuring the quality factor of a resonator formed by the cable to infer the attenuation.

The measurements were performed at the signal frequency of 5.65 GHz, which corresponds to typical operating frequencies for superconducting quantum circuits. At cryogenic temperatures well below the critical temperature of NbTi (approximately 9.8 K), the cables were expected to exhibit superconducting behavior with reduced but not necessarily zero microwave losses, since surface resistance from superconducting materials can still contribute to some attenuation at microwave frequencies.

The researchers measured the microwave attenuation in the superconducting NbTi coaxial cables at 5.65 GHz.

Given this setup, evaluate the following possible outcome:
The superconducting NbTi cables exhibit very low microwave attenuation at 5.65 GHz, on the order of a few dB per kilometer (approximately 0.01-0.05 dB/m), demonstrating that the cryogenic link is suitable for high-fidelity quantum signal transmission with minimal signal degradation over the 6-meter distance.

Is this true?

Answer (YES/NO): NO